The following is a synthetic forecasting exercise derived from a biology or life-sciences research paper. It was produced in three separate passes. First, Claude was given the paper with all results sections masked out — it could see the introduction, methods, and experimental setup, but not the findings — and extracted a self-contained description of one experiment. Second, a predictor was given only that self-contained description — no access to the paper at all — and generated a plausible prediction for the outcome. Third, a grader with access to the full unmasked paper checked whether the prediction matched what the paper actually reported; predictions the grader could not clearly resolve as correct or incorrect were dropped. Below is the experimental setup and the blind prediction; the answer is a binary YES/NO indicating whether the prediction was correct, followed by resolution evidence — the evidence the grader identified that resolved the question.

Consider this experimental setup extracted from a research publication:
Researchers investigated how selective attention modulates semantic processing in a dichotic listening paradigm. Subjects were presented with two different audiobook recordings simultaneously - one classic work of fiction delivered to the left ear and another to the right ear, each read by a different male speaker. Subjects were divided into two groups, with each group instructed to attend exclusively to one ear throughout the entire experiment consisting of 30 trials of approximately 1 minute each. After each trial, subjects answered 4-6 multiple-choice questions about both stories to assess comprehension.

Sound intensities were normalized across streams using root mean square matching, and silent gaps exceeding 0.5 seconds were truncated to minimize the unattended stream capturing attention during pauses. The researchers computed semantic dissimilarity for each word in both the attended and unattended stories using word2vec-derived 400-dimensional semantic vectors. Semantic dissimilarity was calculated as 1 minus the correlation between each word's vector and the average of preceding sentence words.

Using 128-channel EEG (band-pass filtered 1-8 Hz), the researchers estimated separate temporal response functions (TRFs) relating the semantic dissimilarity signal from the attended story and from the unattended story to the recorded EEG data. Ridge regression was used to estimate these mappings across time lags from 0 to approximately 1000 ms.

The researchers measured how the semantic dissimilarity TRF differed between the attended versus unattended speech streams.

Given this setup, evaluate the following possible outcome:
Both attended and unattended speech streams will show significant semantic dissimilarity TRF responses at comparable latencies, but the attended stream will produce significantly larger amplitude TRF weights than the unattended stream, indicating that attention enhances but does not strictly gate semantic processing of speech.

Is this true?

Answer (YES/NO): NO